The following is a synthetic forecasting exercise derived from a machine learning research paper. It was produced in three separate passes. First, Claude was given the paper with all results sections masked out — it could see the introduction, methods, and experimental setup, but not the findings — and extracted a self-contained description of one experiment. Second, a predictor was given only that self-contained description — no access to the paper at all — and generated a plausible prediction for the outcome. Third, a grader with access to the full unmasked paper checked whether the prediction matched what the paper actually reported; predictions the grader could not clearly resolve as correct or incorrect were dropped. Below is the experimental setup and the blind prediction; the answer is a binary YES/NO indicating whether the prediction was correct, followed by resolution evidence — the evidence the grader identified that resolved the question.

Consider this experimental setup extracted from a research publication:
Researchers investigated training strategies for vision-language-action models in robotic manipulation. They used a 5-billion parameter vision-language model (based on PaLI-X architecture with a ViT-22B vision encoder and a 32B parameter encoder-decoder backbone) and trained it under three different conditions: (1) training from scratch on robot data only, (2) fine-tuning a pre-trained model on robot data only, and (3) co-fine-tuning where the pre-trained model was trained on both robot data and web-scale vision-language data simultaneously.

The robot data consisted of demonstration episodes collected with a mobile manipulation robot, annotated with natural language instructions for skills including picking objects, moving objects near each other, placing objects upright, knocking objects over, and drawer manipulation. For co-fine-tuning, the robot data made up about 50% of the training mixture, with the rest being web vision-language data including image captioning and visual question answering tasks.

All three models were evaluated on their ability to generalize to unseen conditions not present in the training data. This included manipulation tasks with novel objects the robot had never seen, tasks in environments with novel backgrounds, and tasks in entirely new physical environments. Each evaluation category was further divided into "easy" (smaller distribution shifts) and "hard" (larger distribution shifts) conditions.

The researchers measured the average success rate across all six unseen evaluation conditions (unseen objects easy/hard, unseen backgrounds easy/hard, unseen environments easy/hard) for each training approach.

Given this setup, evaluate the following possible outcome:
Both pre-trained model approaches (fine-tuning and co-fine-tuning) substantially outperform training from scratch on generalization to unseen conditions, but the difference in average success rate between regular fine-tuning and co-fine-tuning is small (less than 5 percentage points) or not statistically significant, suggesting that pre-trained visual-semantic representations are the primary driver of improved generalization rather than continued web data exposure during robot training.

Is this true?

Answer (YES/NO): YES